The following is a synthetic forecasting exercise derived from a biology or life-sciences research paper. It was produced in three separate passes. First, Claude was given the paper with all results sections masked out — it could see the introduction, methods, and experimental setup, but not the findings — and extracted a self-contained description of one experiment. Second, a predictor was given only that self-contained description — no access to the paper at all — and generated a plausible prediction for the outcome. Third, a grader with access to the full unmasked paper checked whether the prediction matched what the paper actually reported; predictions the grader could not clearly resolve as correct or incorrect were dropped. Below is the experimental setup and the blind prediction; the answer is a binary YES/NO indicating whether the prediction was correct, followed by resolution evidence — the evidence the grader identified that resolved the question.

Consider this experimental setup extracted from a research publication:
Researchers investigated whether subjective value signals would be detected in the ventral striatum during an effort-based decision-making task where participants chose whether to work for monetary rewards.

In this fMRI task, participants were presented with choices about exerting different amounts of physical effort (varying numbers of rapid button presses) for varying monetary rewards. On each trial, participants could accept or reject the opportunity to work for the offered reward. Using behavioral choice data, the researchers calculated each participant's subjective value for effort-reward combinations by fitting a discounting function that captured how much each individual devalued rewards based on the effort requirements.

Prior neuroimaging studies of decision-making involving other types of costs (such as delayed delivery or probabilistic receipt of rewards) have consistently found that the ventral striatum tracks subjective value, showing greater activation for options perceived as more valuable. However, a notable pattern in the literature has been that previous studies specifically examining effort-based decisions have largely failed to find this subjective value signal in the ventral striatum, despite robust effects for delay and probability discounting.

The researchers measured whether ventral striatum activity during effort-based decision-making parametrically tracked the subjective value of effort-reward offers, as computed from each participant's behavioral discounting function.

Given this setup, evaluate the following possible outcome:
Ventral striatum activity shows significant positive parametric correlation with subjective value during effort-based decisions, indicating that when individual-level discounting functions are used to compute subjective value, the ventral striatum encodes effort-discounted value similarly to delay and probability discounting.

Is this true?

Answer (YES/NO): NO